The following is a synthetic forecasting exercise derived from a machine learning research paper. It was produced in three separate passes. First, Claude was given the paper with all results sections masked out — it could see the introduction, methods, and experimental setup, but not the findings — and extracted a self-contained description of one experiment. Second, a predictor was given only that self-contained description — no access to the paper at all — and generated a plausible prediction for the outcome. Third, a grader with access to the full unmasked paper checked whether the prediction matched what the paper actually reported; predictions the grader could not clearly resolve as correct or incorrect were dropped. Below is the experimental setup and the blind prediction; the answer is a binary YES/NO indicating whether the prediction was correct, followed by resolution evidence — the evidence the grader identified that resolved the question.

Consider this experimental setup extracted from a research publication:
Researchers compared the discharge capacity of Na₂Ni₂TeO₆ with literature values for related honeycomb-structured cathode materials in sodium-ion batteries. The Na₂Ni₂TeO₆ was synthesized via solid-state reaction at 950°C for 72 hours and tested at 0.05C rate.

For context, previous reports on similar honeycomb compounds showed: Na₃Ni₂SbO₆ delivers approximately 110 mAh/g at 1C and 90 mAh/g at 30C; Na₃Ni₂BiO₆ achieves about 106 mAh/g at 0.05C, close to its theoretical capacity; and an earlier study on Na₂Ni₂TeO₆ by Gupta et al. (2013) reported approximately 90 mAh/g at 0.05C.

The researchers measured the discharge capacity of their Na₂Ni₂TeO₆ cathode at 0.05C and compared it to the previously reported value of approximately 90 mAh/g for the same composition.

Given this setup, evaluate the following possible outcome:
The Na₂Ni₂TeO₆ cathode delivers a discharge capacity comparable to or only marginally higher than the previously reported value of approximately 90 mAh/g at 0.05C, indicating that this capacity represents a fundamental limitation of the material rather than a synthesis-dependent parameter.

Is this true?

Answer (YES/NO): NO